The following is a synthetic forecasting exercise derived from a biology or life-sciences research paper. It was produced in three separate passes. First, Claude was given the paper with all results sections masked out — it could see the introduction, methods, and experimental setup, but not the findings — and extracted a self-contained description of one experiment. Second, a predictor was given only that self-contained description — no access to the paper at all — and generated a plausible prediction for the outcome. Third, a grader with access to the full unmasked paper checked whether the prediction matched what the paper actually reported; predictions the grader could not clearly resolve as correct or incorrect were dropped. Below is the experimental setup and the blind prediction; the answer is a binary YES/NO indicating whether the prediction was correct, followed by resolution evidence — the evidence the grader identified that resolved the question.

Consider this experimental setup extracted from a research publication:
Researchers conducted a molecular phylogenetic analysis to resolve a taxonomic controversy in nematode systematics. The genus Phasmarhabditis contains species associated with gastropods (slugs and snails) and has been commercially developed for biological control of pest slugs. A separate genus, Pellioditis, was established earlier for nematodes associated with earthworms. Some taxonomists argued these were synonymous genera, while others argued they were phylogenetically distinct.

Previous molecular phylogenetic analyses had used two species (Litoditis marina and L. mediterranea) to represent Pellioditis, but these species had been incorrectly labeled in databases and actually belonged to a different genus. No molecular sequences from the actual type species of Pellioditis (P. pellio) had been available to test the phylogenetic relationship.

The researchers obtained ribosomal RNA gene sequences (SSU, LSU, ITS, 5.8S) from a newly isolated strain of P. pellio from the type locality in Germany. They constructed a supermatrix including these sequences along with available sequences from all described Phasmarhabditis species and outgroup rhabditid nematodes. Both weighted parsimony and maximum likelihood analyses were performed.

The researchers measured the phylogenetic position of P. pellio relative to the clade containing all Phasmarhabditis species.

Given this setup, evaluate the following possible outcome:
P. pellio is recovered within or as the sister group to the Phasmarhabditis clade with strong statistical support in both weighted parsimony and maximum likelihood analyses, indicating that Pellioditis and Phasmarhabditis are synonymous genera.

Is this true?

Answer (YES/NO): YES